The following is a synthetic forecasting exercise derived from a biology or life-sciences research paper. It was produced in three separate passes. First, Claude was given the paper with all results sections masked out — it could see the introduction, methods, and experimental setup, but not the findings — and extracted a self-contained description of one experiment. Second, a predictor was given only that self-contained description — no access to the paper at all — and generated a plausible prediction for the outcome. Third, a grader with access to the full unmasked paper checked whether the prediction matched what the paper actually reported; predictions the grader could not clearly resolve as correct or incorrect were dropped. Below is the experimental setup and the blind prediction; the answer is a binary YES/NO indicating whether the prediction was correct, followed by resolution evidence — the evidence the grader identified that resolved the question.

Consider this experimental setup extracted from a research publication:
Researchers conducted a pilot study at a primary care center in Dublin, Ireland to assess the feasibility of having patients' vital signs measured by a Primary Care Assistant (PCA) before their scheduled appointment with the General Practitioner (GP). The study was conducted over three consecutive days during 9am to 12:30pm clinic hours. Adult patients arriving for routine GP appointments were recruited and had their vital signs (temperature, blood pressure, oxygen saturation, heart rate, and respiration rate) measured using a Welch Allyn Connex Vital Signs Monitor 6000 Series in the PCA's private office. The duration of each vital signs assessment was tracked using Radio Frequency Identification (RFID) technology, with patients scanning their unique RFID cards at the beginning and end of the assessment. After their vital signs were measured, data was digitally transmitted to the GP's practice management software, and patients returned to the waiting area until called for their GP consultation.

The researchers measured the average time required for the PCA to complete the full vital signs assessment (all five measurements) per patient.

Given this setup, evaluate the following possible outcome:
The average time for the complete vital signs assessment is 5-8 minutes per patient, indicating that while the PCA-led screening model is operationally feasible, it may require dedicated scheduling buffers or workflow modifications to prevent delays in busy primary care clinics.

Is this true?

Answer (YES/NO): NO